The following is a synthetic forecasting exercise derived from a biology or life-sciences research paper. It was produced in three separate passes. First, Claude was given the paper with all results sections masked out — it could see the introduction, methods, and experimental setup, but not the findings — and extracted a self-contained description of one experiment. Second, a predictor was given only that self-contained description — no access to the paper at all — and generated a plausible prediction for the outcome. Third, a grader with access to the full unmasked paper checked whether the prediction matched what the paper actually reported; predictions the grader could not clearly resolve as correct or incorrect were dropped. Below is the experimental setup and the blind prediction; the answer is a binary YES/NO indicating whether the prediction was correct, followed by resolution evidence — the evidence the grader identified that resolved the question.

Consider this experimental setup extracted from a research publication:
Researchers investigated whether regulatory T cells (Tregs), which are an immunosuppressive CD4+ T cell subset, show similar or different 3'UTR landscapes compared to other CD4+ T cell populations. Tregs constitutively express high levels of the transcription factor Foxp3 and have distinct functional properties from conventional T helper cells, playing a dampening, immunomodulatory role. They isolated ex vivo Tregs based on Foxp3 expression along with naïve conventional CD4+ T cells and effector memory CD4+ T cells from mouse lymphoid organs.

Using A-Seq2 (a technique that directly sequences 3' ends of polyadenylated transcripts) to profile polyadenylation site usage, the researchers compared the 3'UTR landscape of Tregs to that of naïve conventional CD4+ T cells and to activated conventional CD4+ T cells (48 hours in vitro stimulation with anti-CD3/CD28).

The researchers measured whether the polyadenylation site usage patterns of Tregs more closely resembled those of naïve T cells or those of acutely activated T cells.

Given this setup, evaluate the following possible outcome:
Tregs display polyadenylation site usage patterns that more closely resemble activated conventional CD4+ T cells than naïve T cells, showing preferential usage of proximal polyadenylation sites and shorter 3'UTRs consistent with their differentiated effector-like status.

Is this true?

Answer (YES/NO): NO